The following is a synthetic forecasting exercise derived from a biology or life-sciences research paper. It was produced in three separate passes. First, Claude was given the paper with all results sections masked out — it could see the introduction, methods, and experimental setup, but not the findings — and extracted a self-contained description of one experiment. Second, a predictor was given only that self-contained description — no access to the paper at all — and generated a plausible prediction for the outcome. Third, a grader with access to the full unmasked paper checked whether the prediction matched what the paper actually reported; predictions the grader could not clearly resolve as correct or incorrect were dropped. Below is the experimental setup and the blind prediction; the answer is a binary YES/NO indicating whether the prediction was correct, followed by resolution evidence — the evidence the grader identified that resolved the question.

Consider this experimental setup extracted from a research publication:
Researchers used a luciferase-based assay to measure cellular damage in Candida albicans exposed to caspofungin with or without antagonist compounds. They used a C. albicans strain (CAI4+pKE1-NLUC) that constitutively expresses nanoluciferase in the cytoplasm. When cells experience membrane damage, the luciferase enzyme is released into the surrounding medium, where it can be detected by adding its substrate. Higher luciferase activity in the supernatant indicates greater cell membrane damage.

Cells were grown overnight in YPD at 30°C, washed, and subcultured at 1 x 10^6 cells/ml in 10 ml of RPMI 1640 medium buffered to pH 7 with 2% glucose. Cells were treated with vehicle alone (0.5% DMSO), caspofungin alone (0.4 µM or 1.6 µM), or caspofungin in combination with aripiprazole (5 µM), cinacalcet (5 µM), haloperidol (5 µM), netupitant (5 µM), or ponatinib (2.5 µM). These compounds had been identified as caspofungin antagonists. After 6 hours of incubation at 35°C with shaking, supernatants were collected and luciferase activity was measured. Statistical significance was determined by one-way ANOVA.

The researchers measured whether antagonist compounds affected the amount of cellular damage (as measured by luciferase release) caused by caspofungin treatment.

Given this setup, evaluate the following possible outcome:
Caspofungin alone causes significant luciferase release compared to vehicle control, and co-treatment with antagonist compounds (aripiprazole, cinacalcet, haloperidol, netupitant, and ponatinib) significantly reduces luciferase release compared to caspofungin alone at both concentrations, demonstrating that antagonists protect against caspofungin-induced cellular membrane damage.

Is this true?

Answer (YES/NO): NO